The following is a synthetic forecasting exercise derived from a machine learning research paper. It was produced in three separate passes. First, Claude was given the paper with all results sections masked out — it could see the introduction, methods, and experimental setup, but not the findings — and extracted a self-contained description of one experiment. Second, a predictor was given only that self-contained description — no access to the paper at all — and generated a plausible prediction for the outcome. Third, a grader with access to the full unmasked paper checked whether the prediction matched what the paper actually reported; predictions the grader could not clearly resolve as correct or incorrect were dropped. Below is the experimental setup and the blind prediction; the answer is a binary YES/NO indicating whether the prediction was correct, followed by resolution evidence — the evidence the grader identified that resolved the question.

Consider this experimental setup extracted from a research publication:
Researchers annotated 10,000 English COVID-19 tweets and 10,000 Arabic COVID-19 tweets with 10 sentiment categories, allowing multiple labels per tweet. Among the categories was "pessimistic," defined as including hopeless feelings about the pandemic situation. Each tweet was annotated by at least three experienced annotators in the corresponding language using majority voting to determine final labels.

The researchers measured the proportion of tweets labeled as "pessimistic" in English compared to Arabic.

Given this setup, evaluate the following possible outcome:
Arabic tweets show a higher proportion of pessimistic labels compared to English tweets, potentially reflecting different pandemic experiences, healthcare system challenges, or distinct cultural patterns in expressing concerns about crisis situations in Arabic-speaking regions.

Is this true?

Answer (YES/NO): NO